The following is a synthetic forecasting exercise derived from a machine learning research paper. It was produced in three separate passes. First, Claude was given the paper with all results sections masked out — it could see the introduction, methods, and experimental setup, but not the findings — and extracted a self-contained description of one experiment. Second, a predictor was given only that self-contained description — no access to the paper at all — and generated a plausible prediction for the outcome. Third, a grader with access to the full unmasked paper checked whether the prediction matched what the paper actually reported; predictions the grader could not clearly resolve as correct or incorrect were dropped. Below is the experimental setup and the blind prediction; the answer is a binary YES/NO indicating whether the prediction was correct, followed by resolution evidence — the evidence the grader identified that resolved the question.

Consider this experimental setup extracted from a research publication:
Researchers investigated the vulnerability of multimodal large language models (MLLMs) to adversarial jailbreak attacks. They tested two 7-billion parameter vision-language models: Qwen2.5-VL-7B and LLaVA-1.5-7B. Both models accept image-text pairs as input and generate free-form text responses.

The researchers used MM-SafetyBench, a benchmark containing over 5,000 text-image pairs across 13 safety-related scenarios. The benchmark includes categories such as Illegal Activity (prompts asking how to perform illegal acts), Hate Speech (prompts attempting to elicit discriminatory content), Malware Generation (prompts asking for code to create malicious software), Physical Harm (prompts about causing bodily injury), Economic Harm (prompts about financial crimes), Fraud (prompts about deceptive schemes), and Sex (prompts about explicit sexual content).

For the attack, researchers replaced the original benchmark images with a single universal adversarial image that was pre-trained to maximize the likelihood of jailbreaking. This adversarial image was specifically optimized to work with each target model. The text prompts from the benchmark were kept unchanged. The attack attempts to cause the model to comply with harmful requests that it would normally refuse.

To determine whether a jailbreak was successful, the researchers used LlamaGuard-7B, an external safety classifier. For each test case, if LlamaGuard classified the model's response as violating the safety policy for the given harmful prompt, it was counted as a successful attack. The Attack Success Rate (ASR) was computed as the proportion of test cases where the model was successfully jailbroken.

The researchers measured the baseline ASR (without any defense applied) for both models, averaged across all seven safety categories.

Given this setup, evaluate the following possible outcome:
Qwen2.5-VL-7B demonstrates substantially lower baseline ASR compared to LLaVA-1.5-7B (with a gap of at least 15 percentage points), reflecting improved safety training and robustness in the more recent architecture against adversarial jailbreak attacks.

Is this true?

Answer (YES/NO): YES